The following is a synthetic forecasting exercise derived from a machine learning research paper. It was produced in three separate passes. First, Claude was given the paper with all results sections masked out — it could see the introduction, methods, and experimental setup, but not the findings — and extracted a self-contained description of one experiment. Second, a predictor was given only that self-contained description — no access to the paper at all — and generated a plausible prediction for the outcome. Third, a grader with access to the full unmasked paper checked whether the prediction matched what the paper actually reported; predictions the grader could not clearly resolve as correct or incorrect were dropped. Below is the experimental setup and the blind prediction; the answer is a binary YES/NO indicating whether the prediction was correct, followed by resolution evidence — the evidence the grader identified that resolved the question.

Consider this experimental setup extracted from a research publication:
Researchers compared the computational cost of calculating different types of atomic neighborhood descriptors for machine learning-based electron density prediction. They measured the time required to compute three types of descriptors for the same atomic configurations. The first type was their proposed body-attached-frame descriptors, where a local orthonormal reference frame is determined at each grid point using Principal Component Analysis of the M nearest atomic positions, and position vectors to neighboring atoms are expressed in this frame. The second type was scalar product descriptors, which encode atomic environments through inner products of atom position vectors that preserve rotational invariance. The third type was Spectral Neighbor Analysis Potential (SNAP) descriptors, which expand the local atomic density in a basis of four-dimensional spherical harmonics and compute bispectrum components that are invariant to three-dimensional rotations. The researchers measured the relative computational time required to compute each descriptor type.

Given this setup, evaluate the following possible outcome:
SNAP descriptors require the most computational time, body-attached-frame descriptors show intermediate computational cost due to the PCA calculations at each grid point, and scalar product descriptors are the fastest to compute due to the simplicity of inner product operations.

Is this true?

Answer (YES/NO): NO